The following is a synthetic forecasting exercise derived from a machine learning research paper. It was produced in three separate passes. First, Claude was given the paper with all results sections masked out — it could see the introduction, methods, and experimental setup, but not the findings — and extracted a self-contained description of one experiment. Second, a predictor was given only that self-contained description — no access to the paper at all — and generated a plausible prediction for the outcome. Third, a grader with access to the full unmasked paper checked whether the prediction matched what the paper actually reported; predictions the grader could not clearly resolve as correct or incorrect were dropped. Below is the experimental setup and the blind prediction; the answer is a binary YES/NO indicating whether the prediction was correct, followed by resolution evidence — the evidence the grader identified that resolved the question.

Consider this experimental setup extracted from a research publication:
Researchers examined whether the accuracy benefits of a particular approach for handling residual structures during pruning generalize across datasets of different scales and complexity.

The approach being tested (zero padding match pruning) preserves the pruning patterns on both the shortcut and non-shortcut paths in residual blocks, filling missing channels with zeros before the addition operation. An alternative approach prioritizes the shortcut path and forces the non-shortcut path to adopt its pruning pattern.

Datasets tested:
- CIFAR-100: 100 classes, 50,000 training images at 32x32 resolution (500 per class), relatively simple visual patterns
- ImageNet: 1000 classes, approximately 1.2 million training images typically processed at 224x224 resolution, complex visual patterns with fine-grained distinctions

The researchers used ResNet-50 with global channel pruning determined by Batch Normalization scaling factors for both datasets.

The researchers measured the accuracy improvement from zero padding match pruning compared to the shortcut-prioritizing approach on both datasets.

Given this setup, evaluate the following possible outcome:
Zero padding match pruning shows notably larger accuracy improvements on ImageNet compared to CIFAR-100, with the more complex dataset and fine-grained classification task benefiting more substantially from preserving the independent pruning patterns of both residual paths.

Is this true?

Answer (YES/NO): YES